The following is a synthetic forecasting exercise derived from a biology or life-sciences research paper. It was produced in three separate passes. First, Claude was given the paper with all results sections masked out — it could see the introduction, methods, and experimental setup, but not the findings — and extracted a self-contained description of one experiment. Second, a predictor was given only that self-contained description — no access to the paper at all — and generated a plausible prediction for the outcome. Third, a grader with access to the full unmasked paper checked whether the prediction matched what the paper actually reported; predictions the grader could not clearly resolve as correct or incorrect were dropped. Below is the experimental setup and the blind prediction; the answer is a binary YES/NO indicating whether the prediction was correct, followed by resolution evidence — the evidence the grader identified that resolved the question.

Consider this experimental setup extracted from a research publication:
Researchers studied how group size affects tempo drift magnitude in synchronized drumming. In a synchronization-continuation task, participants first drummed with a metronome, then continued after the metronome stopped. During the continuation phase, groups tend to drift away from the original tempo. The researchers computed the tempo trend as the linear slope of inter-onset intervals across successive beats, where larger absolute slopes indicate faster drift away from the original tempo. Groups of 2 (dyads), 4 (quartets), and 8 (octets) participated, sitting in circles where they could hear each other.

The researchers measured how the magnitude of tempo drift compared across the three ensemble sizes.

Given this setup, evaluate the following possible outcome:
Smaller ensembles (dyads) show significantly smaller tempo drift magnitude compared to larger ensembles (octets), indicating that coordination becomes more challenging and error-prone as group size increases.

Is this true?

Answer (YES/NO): NO